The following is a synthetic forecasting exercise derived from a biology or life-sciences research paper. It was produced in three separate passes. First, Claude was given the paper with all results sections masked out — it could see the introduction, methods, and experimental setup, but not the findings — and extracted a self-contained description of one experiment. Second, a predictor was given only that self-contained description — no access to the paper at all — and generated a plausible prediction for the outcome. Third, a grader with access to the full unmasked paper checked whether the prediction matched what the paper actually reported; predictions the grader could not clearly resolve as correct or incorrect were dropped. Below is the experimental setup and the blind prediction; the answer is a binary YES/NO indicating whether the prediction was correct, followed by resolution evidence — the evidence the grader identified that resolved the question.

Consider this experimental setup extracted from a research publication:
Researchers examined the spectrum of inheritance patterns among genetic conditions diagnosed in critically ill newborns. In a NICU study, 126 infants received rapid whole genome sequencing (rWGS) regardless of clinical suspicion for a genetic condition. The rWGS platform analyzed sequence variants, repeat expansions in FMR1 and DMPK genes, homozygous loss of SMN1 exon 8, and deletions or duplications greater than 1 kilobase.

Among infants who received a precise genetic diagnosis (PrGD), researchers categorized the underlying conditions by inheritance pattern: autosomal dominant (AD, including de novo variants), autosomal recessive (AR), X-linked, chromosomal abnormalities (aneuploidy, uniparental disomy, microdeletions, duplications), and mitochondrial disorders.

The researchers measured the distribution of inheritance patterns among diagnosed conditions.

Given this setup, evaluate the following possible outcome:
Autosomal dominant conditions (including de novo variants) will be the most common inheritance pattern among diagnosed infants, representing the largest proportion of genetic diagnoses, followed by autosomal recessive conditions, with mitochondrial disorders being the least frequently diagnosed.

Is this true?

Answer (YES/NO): YES